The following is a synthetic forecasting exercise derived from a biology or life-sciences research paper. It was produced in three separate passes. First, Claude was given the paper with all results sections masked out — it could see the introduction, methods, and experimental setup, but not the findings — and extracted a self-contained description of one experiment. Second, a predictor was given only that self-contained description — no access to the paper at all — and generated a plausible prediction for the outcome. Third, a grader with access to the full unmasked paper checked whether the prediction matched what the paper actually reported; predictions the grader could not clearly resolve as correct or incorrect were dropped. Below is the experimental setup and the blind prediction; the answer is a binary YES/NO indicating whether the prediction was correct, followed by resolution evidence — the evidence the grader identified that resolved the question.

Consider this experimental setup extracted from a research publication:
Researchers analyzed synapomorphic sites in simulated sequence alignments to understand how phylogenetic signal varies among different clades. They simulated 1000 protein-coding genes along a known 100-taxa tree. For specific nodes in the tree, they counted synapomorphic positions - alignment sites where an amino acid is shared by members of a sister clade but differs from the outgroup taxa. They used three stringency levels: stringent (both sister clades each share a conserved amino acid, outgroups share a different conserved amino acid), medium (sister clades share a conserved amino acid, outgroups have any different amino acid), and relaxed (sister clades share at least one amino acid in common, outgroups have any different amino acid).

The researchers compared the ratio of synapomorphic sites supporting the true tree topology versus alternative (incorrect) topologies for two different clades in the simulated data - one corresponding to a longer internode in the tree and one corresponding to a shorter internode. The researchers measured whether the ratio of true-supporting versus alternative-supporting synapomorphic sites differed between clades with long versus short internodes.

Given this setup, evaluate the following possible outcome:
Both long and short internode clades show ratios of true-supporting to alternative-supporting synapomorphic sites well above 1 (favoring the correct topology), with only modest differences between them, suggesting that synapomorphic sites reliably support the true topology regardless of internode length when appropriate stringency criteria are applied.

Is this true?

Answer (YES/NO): NO